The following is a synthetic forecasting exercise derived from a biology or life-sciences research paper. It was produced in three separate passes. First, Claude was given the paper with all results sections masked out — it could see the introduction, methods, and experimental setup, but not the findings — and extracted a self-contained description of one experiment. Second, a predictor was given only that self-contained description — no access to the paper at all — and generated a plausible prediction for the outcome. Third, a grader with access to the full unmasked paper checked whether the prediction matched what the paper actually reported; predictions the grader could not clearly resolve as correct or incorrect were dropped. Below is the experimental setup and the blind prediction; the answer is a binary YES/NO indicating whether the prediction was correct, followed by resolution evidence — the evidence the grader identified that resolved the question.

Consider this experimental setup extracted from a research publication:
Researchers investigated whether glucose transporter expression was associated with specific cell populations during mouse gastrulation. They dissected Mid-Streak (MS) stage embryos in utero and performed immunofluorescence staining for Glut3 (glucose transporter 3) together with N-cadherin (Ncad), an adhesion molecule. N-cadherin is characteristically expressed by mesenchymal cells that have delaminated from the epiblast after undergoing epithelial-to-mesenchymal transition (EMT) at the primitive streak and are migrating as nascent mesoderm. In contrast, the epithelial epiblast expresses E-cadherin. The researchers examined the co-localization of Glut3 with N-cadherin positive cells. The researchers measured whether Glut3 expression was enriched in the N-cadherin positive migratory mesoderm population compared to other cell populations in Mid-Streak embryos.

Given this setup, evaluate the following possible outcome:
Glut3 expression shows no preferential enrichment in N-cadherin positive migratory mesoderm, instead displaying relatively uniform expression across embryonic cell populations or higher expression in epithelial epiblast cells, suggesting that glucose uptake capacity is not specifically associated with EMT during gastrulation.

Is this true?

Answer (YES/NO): NO